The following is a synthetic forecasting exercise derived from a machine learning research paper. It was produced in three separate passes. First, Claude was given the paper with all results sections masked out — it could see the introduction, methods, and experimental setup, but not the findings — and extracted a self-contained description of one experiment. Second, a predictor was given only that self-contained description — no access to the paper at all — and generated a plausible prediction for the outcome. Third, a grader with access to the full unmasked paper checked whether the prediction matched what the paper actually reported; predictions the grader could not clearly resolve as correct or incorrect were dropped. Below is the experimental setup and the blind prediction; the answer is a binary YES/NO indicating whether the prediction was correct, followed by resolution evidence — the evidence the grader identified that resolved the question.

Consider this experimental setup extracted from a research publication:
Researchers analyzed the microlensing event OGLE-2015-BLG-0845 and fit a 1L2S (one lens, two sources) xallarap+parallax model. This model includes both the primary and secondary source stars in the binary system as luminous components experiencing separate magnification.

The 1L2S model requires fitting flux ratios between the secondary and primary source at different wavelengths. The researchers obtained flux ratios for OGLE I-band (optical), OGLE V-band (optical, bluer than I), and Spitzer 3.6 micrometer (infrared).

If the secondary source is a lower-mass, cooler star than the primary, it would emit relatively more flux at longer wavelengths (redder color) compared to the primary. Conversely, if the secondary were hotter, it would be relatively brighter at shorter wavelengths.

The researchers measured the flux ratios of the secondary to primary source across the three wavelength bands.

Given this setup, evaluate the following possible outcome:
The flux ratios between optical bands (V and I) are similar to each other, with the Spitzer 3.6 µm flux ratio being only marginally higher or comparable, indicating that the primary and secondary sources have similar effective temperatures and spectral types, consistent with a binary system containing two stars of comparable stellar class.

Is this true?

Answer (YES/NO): NO